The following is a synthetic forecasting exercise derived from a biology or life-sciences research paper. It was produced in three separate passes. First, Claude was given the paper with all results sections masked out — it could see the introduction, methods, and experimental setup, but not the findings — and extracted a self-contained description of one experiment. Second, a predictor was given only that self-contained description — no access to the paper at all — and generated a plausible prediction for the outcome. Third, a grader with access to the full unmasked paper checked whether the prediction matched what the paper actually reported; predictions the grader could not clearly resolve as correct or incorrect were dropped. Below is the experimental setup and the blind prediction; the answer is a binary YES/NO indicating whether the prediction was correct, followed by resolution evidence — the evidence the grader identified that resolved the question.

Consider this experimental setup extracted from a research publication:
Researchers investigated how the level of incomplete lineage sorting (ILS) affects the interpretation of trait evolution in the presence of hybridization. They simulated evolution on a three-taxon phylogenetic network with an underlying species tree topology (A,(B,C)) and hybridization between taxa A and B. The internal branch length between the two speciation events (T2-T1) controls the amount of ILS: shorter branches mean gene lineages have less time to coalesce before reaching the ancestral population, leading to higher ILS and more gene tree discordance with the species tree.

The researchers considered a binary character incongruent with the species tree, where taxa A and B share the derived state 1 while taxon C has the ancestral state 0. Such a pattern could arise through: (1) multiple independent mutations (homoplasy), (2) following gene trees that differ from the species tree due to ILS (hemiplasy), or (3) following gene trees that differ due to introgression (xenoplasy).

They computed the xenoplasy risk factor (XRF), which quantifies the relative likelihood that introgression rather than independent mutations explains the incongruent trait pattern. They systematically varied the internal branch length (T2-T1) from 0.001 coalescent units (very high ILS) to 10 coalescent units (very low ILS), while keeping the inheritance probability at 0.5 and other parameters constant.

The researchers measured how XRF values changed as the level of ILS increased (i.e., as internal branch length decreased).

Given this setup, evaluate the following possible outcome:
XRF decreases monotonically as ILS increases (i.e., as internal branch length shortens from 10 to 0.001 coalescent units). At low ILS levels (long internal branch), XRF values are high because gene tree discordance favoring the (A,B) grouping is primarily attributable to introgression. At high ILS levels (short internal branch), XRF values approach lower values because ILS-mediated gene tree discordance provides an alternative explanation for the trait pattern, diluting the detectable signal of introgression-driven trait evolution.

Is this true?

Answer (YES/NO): YES